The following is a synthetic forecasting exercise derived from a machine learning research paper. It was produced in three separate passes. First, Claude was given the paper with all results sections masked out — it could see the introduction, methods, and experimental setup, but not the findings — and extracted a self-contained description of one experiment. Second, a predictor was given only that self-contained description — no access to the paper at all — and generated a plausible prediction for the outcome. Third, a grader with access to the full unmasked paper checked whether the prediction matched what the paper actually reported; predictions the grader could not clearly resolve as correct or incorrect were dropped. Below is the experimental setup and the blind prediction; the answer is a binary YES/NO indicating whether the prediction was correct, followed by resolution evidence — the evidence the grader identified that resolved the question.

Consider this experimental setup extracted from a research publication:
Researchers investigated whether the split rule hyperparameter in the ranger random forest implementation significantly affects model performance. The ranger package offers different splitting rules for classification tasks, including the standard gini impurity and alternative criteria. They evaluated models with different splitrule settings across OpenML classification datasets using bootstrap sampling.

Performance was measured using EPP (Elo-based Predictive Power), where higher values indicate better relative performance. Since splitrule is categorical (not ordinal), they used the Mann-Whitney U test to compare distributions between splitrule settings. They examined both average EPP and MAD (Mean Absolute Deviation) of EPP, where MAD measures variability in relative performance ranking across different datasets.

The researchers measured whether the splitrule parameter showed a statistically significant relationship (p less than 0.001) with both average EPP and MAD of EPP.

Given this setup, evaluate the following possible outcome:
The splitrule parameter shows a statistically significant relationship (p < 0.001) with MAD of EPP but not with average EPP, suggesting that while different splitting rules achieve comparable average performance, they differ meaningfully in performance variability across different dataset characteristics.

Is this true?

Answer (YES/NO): NO